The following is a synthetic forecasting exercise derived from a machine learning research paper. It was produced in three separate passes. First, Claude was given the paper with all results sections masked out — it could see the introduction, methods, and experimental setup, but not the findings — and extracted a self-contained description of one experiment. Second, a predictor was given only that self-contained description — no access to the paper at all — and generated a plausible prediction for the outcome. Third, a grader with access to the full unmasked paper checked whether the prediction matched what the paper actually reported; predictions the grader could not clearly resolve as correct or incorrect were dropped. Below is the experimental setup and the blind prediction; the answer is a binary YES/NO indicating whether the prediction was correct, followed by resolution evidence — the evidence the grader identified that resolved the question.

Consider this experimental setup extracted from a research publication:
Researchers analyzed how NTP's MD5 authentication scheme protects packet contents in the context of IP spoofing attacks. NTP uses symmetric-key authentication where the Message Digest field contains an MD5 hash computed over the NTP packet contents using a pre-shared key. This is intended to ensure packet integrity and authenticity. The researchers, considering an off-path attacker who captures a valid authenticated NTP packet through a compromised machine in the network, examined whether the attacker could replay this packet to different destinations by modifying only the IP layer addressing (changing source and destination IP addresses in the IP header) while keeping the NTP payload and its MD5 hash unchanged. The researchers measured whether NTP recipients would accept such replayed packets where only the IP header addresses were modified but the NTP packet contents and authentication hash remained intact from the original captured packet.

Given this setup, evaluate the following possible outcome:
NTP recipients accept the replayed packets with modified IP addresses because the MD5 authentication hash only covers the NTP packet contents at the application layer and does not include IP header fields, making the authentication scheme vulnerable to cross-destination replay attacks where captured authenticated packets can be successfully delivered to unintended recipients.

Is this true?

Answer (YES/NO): YES